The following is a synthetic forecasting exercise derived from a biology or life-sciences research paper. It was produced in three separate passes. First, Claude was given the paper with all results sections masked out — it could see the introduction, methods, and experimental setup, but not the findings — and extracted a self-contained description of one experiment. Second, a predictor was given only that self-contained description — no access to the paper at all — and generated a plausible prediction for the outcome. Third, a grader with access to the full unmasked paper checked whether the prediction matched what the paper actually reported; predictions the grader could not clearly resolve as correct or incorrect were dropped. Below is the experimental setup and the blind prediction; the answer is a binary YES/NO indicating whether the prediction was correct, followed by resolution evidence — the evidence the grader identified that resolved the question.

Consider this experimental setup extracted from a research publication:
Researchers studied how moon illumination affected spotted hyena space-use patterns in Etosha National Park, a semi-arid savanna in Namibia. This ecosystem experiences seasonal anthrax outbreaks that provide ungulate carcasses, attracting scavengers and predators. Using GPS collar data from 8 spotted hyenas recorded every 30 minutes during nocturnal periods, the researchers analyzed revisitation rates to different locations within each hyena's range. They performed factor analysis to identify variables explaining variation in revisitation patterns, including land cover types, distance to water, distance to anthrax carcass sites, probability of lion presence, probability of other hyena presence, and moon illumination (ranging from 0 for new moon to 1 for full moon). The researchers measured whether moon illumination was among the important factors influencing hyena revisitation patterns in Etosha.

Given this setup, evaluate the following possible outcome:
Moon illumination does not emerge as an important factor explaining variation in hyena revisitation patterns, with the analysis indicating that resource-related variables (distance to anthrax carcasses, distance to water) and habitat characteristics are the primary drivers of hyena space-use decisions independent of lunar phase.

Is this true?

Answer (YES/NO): NO